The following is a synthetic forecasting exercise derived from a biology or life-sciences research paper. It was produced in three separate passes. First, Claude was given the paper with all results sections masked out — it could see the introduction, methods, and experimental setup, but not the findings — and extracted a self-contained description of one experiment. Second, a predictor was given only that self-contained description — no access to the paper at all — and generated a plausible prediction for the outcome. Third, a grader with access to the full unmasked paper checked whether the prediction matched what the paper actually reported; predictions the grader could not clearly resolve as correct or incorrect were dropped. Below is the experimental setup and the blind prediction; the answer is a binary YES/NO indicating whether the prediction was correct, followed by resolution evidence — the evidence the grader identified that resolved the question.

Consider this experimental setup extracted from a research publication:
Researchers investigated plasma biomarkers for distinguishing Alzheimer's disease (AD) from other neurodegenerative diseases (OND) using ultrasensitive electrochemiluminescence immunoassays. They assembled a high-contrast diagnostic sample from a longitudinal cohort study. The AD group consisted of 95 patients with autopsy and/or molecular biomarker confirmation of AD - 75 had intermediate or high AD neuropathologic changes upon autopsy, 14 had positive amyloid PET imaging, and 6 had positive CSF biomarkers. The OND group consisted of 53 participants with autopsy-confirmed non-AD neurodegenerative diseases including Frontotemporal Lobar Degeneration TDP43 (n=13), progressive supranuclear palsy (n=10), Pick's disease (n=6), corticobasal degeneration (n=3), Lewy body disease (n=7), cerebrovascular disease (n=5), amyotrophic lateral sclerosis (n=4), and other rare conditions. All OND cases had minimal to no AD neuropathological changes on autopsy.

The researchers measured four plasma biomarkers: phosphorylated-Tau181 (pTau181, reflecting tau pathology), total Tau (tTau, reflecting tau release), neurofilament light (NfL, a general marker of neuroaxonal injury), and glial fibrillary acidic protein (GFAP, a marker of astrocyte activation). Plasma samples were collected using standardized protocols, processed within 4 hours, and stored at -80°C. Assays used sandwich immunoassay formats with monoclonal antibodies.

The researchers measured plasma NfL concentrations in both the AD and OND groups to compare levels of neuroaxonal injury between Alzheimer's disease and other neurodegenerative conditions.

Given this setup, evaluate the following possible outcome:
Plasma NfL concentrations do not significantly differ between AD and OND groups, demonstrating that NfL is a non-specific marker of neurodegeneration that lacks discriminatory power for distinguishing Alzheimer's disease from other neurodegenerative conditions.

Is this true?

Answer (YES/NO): NO